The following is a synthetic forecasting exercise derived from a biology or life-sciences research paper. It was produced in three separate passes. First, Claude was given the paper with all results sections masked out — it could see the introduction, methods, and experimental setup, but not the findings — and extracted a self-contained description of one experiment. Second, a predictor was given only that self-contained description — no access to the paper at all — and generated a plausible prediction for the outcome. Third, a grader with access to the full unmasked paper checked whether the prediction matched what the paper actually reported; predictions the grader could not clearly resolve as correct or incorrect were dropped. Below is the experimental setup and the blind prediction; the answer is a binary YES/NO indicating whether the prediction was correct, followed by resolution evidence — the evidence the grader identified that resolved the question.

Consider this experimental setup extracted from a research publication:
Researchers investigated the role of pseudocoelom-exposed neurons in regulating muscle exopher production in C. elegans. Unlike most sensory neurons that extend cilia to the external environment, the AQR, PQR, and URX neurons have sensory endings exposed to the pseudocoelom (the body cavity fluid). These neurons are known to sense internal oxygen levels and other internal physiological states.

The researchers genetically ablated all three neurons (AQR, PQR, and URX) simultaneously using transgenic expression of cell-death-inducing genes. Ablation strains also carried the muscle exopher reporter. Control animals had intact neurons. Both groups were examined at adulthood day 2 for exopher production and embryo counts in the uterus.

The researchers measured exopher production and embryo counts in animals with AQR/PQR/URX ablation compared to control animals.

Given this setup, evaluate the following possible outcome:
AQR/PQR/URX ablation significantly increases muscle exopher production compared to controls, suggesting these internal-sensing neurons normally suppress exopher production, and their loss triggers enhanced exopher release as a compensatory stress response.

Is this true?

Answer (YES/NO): YES